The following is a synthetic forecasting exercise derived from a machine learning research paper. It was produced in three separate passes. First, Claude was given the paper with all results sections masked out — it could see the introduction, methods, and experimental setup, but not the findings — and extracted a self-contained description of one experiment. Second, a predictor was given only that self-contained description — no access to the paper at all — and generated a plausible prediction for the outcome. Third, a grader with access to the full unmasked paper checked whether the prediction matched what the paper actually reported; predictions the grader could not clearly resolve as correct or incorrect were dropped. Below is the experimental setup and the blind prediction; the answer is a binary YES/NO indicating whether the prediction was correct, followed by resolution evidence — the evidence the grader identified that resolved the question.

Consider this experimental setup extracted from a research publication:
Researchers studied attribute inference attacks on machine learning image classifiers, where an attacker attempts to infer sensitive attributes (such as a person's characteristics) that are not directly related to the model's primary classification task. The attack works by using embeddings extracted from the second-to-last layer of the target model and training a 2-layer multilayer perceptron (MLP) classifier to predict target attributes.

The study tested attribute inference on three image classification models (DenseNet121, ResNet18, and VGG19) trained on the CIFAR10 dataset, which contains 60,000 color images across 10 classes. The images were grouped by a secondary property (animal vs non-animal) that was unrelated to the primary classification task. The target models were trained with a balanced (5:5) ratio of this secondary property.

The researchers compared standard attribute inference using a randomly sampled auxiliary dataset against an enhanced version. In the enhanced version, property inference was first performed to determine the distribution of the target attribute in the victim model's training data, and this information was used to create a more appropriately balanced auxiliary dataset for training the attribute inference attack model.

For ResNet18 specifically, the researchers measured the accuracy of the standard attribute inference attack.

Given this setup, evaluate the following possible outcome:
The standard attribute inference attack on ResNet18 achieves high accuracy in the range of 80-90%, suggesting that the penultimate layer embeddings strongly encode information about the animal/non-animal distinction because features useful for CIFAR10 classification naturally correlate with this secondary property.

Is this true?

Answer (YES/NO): NO